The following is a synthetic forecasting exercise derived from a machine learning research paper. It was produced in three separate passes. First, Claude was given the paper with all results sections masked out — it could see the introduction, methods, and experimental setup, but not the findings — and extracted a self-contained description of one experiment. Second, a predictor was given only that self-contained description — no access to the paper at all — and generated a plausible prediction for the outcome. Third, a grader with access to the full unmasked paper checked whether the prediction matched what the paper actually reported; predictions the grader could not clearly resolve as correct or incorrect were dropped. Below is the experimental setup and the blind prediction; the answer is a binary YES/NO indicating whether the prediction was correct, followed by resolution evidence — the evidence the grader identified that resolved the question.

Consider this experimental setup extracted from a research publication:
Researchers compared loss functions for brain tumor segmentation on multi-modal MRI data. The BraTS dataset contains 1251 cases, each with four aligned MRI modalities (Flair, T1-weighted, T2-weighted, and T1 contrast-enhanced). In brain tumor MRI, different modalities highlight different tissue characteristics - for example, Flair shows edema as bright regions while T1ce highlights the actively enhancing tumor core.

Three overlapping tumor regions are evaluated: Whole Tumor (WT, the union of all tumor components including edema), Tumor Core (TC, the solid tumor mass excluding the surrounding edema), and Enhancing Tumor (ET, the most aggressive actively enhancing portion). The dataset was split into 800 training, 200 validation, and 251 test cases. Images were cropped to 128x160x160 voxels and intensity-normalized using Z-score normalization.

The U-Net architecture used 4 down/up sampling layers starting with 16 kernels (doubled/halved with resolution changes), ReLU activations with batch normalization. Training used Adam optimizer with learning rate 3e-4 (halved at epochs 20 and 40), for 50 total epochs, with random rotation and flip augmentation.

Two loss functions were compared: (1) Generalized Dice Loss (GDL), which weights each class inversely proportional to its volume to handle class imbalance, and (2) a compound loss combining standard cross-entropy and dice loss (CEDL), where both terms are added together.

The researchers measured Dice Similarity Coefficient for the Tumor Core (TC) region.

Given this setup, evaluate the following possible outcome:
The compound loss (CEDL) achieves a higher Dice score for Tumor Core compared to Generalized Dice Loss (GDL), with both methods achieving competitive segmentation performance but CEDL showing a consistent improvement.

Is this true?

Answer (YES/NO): NO